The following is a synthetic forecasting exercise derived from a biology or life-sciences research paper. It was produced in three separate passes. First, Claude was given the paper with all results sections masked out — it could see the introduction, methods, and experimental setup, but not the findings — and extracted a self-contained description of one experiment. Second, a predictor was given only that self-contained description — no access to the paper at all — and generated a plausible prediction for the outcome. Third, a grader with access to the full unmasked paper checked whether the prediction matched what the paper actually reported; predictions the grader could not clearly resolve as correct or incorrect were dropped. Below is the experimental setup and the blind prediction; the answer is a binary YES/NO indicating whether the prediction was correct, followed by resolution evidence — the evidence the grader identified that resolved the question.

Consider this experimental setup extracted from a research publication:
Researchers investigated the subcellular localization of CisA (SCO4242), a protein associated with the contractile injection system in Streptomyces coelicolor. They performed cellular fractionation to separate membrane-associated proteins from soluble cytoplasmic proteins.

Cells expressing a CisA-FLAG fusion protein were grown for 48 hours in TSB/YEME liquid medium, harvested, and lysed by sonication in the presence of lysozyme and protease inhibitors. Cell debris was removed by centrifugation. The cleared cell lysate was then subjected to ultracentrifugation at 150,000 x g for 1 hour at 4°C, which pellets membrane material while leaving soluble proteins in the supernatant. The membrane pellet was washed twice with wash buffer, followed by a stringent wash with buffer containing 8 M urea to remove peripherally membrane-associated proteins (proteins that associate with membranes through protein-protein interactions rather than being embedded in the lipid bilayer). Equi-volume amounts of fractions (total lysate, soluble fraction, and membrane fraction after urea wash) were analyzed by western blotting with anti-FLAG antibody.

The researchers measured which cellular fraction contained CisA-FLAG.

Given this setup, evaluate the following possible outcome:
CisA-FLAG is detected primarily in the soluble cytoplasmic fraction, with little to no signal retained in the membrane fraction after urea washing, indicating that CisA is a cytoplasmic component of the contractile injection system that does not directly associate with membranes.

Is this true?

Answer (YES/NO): NO